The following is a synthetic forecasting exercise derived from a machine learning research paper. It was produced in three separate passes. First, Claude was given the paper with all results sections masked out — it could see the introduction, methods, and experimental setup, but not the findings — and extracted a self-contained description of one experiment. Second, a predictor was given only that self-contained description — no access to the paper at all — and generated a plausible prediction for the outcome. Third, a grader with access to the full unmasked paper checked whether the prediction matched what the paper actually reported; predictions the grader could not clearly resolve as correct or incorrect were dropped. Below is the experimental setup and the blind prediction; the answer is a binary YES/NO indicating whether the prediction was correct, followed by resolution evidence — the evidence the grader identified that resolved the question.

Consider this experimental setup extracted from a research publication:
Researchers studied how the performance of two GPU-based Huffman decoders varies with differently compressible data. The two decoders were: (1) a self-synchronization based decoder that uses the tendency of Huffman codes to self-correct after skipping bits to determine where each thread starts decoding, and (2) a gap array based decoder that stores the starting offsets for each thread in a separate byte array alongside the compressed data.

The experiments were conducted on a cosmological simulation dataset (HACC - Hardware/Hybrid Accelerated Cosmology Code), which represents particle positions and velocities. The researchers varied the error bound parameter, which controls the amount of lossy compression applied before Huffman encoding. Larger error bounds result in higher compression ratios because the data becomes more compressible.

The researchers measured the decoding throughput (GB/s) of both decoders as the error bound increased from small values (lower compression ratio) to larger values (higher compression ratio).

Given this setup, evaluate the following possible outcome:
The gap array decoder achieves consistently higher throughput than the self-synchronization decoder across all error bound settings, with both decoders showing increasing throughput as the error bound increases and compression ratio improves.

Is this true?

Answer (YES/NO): NO